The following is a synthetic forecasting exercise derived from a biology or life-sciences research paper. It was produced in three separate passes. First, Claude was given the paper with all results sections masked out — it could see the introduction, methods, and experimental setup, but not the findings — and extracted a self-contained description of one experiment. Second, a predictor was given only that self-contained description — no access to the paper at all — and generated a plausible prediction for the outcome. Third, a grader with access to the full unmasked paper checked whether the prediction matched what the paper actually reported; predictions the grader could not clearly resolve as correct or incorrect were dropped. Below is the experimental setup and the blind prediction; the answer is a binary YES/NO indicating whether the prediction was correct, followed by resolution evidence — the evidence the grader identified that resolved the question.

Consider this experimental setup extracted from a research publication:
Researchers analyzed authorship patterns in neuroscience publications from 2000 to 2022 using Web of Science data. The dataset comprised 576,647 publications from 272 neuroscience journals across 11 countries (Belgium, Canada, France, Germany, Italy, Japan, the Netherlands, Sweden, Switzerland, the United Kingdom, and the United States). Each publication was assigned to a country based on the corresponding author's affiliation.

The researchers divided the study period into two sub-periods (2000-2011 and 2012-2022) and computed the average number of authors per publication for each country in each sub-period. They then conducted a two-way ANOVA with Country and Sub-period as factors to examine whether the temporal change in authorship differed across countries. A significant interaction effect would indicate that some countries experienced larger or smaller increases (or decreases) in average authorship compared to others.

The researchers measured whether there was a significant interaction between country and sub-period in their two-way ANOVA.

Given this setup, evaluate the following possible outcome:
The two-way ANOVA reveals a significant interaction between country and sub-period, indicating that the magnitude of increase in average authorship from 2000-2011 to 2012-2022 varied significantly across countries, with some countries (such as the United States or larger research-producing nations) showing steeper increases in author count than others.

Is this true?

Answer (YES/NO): NO